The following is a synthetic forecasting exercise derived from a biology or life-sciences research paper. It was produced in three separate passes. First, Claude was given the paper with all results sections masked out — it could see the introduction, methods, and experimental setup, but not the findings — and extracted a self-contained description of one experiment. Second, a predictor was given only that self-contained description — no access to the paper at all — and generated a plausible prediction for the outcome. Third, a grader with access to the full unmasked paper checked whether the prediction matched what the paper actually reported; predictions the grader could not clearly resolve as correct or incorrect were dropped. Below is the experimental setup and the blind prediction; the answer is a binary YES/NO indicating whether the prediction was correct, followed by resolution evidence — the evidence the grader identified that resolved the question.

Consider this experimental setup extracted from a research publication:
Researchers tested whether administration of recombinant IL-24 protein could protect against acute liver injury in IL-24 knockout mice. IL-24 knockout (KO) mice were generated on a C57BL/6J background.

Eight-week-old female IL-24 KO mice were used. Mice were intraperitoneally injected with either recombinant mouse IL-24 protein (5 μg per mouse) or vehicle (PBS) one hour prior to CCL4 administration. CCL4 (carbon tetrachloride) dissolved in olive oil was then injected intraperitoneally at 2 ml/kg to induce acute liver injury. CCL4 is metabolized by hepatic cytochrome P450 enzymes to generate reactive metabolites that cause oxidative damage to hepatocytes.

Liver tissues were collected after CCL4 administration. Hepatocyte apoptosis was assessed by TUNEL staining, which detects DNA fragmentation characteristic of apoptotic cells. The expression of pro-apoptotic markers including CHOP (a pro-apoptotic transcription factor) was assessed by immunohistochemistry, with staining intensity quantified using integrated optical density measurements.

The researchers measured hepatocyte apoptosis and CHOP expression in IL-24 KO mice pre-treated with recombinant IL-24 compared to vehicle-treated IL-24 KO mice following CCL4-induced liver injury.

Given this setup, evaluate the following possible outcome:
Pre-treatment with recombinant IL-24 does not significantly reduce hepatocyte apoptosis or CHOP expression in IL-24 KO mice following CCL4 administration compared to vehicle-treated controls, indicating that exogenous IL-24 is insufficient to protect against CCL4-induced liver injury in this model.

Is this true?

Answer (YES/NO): YES